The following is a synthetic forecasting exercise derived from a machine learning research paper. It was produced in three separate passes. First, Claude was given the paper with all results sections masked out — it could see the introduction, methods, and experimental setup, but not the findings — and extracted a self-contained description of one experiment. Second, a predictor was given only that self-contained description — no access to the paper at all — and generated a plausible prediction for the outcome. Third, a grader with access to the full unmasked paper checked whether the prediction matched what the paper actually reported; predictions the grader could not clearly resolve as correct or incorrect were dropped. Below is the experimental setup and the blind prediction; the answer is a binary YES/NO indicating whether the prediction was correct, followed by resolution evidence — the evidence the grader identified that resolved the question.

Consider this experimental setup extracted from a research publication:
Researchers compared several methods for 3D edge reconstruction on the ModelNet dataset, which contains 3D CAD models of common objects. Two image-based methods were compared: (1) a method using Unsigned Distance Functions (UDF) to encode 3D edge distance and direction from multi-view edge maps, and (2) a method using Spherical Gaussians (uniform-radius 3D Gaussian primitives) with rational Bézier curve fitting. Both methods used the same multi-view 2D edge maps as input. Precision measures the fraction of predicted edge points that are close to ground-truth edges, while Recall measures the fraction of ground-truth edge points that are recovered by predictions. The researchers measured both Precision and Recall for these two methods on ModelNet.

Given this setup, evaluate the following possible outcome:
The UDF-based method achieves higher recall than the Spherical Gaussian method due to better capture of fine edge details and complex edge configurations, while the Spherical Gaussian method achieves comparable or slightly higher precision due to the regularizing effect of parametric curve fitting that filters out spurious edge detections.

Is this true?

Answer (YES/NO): YES